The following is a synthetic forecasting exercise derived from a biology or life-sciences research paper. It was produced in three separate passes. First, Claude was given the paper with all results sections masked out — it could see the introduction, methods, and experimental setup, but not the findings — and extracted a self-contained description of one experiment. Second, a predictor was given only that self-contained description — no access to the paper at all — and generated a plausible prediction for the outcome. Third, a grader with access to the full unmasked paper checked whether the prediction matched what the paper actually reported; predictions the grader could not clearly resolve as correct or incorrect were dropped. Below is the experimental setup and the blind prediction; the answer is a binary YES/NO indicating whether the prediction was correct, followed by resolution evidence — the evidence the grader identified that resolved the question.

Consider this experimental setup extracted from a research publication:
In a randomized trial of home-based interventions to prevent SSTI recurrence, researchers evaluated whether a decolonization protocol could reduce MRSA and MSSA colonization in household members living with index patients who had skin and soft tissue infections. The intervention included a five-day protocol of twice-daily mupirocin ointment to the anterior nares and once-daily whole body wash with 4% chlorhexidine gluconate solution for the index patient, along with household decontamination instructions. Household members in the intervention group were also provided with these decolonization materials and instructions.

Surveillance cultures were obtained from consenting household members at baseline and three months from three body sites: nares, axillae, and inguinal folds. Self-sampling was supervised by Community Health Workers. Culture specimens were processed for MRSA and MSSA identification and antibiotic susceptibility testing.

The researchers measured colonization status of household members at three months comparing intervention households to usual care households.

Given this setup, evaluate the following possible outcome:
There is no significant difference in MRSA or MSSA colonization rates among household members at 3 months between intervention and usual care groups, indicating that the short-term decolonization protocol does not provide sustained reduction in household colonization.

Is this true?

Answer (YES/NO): YES